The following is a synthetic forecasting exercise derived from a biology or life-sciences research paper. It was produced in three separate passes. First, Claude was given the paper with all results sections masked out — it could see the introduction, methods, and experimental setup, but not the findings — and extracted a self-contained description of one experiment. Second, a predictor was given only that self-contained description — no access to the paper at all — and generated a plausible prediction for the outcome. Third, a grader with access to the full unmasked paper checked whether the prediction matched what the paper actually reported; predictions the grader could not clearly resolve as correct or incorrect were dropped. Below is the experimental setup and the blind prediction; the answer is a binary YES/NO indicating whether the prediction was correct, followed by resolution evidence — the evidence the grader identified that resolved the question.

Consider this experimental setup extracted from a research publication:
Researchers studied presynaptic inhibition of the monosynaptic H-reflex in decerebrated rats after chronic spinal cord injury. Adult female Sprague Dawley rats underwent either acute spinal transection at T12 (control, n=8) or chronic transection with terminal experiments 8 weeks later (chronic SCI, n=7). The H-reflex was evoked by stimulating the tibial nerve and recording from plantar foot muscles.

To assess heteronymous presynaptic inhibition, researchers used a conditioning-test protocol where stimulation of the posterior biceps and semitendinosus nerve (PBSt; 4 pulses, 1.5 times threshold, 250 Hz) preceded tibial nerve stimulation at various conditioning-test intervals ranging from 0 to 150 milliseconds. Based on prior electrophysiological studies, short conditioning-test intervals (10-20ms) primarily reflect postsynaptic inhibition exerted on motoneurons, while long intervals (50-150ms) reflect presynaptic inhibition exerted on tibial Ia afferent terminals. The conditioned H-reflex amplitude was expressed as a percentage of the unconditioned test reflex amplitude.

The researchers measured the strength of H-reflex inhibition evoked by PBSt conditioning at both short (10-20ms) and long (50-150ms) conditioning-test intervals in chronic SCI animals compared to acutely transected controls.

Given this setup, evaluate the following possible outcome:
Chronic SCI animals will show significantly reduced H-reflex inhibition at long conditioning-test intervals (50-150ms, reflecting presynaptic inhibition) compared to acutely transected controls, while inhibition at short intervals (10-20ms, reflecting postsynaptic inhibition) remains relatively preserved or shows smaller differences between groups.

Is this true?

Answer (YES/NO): NO